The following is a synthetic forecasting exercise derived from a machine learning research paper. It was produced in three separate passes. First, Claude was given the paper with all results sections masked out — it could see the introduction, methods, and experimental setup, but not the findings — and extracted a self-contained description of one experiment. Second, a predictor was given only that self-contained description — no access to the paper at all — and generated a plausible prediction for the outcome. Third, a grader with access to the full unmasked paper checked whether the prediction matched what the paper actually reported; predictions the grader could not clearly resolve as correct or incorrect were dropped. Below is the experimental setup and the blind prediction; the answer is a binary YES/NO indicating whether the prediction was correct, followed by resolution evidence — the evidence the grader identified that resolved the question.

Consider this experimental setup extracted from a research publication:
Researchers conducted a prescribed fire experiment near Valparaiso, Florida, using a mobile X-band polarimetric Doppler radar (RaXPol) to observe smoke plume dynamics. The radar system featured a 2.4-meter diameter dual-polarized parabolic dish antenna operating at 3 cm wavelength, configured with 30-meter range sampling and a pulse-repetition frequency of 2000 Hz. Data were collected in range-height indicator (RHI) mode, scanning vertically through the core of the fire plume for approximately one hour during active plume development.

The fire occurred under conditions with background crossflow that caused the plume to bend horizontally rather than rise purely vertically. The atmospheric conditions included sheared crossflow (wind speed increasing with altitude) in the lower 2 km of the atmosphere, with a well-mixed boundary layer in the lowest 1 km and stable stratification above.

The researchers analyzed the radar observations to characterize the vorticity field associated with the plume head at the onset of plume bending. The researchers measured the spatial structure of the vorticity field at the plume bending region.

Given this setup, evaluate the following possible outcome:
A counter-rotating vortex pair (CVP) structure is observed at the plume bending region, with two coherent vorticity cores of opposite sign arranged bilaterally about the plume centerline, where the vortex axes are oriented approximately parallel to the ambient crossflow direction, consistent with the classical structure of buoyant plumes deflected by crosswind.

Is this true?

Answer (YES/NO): NO